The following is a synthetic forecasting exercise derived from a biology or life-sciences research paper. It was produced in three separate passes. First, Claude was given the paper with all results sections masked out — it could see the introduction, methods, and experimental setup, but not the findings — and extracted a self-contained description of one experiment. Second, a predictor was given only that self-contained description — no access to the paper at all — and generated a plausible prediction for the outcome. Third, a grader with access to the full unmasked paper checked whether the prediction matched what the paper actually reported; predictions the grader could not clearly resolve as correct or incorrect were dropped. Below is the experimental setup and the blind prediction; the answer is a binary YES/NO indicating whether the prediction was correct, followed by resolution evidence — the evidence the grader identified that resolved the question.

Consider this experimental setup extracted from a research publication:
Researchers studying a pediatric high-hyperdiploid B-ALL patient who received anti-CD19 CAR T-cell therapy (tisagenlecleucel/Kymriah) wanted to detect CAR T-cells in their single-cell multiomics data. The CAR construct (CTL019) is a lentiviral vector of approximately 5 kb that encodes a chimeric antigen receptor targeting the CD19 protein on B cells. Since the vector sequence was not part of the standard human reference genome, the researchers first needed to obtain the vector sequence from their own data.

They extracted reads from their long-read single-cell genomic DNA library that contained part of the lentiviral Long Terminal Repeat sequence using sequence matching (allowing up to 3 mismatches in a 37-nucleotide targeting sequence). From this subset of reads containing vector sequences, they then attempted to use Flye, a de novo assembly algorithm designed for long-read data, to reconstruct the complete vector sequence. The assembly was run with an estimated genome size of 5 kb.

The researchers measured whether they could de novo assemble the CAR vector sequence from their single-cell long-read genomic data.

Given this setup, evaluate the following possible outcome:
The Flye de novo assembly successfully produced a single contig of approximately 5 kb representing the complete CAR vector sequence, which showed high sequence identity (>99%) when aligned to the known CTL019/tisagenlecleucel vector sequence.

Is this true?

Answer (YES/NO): NO